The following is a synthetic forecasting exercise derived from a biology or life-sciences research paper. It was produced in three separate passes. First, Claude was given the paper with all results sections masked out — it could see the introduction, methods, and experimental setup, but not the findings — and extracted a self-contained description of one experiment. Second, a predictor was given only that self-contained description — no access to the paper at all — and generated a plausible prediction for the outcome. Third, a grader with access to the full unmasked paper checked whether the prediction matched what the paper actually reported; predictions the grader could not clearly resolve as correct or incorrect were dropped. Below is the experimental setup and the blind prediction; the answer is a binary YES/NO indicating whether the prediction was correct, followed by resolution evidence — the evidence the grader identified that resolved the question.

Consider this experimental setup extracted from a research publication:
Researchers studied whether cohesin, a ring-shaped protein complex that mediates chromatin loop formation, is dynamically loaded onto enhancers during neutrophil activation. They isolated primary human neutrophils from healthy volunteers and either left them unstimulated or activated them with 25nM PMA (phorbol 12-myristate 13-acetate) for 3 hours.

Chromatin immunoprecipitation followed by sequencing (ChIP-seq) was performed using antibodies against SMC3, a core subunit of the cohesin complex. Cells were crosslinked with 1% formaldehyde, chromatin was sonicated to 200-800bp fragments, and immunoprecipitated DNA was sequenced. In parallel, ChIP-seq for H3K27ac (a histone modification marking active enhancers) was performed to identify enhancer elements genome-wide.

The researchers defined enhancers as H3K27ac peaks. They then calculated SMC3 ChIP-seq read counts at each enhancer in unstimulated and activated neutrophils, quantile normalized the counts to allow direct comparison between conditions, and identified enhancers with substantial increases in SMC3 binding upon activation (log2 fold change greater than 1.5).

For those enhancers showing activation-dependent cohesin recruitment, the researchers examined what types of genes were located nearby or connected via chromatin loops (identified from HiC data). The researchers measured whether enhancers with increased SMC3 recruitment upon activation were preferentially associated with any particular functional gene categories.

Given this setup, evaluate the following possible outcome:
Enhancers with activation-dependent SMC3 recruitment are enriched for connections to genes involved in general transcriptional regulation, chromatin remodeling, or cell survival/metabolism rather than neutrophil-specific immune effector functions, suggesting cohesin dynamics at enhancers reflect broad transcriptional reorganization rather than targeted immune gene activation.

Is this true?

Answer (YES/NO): NO